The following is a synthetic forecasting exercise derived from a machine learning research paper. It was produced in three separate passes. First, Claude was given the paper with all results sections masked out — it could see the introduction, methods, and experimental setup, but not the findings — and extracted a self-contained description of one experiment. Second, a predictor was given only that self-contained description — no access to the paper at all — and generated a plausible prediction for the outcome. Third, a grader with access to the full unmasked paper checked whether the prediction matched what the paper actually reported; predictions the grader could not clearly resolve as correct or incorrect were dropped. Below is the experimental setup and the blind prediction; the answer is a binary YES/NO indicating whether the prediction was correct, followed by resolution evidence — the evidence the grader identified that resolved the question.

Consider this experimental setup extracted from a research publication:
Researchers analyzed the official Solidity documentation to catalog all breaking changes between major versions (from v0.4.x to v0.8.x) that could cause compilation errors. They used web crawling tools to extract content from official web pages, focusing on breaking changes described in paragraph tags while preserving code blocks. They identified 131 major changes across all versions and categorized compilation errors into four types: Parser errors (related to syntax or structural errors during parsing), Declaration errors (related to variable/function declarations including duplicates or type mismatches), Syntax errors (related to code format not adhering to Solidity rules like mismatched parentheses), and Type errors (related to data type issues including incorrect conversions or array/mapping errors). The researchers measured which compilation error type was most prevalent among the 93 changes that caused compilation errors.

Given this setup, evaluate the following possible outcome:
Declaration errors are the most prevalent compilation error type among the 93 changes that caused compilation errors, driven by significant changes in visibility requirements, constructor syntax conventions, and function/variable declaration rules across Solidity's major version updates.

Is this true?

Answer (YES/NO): NO